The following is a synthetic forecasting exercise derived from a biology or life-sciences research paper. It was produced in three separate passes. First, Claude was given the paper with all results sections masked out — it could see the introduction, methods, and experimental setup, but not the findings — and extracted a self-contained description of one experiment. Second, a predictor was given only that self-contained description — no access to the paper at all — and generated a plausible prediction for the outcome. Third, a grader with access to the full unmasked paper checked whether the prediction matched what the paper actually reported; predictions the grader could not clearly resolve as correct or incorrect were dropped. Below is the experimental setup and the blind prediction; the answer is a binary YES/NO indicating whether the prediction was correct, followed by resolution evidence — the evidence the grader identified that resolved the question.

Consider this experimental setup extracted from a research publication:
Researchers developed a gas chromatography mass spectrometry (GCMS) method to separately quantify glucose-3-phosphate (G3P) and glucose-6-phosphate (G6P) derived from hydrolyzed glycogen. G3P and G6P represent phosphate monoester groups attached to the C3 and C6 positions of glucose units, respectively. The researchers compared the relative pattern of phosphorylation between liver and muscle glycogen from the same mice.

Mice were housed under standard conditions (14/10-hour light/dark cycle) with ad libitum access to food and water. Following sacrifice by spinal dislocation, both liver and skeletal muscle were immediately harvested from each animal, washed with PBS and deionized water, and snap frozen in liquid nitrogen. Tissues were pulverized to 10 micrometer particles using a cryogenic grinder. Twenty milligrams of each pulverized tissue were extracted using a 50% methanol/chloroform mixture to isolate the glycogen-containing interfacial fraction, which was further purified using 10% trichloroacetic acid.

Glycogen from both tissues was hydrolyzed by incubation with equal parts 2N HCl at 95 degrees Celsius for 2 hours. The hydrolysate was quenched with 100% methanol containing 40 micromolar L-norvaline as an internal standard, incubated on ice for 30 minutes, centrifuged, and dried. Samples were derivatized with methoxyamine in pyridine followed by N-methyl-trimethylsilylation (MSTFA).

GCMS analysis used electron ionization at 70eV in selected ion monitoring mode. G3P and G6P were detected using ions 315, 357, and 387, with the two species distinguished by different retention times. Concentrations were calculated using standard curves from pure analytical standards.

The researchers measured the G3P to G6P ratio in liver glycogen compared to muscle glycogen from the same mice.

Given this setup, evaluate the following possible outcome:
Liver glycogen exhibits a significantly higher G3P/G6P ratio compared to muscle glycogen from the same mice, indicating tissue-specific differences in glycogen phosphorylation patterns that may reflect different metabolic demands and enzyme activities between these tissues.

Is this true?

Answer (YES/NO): NO